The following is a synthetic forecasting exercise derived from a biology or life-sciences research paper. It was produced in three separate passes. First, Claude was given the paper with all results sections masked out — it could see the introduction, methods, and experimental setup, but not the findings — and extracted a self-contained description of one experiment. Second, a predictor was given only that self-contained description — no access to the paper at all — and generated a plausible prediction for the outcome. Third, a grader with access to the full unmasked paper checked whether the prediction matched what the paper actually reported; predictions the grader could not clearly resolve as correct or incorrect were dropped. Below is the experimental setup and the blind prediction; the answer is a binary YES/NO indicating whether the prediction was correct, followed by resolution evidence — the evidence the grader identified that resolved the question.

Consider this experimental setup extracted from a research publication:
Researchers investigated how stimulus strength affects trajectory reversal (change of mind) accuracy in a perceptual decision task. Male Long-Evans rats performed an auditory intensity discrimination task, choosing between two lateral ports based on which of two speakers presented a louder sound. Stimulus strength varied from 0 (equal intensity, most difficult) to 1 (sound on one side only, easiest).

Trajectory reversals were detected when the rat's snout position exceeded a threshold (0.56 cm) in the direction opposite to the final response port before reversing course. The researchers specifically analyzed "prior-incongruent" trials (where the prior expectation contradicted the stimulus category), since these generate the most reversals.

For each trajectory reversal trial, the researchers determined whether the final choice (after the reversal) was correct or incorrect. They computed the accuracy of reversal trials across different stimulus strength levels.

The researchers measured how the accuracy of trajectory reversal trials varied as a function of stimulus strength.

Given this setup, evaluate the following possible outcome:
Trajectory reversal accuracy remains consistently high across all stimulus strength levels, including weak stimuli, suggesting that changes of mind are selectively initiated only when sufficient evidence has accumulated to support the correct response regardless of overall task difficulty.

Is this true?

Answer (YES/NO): NO